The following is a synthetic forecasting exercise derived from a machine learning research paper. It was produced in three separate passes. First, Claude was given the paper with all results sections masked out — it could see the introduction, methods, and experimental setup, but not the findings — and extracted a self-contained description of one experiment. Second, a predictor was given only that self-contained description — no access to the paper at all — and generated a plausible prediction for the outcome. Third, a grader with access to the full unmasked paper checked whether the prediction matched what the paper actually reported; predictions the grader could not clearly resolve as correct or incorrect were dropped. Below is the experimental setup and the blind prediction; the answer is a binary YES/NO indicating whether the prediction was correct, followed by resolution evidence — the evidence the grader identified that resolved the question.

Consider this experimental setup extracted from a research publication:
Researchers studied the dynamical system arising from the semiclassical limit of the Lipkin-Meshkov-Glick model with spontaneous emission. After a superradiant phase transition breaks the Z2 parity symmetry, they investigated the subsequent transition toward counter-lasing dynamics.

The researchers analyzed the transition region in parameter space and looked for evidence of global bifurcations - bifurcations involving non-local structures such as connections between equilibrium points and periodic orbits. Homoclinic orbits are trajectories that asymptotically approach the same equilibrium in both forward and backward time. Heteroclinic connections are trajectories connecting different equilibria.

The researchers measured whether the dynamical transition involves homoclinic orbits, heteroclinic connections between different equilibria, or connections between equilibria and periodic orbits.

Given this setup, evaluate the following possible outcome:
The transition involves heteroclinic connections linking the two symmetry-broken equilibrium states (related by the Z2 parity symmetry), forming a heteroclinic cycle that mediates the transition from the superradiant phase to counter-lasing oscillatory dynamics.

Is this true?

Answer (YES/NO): NO